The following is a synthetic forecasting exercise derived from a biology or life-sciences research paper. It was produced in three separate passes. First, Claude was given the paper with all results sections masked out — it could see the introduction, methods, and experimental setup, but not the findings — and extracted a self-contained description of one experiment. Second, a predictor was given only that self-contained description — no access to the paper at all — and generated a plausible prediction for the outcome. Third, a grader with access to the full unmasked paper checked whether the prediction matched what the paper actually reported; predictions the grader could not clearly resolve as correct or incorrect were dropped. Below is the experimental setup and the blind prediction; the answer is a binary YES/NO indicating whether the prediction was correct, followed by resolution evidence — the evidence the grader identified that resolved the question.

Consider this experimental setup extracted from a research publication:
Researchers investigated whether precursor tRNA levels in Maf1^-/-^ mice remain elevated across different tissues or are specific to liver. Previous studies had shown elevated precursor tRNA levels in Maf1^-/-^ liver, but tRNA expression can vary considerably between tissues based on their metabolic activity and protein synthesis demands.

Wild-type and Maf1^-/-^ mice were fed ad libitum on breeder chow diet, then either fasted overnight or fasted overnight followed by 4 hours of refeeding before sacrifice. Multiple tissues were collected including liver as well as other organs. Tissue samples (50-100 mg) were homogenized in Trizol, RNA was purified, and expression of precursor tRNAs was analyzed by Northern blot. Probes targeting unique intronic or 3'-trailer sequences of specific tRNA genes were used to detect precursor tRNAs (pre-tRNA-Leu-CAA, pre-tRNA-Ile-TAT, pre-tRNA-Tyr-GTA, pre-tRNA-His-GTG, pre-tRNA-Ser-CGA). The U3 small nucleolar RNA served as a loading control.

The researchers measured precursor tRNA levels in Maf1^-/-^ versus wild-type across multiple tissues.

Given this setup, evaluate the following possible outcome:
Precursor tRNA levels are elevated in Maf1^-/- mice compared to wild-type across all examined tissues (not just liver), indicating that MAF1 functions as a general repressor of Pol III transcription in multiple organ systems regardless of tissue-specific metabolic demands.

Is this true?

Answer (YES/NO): YES